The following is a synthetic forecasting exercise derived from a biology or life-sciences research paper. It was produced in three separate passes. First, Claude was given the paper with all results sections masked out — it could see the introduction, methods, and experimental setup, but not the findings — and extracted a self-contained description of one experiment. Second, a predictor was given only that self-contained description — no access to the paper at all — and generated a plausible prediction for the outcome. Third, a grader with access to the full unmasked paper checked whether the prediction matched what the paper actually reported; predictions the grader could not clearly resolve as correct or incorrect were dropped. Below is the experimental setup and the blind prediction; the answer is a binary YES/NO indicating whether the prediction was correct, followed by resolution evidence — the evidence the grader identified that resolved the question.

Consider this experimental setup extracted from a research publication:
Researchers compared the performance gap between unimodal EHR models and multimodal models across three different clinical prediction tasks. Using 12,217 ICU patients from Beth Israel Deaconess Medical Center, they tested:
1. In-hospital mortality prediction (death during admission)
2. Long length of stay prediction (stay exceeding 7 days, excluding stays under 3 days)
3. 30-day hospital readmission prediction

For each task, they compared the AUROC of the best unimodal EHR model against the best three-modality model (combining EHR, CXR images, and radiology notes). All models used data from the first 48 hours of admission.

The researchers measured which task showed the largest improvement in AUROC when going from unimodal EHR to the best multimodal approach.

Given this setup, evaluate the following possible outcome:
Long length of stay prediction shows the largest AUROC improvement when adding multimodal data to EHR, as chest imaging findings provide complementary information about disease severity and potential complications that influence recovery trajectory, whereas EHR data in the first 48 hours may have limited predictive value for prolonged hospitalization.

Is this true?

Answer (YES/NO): NO